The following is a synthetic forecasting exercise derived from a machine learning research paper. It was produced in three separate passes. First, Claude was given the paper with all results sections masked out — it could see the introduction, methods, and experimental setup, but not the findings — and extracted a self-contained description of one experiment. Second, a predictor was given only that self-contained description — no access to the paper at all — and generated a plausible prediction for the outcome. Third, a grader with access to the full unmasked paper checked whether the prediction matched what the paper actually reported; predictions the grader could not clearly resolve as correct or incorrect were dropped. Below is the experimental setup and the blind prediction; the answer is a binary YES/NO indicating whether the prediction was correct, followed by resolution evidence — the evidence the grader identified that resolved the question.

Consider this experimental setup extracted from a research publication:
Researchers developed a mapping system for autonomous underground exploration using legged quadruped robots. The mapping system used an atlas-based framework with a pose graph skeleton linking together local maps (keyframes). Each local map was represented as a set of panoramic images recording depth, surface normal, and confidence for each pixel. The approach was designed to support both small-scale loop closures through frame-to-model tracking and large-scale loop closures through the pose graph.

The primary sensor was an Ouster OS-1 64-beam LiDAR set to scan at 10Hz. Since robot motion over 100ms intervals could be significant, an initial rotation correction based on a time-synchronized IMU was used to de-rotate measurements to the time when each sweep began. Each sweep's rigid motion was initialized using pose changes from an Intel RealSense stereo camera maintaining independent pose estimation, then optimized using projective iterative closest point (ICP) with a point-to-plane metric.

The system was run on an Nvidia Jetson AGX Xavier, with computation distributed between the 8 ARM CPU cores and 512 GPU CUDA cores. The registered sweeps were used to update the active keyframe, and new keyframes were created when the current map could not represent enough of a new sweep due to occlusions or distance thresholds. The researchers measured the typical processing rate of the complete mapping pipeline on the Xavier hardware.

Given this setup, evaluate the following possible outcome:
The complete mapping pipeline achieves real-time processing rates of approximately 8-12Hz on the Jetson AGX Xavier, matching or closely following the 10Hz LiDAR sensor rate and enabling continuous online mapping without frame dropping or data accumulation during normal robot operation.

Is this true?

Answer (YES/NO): NO